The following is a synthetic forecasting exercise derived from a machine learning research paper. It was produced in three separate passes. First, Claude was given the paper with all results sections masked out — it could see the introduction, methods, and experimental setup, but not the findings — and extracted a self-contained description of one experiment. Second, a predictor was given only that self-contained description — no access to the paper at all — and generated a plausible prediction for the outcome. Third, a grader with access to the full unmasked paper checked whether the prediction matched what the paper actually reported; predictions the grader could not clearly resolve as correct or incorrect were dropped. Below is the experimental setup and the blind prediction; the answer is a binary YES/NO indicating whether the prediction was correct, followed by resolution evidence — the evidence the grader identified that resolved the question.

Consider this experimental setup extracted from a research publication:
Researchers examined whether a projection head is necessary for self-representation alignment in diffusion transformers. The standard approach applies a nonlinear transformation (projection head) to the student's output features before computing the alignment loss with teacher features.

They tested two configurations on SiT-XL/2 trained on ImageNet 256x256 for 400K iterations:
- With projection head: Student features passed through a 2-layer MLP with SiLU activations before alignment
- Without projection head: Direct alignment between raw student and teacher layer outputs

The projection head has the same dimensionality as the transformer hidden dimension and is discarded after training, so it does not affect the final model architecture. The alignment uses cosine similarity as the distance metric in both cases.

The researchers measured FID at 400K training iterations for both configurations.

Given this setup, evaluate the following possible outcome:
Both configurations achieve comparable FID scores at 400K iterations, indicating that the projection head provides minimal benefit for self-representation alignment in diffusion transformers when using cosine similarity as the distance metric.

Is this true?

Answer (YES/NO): NO